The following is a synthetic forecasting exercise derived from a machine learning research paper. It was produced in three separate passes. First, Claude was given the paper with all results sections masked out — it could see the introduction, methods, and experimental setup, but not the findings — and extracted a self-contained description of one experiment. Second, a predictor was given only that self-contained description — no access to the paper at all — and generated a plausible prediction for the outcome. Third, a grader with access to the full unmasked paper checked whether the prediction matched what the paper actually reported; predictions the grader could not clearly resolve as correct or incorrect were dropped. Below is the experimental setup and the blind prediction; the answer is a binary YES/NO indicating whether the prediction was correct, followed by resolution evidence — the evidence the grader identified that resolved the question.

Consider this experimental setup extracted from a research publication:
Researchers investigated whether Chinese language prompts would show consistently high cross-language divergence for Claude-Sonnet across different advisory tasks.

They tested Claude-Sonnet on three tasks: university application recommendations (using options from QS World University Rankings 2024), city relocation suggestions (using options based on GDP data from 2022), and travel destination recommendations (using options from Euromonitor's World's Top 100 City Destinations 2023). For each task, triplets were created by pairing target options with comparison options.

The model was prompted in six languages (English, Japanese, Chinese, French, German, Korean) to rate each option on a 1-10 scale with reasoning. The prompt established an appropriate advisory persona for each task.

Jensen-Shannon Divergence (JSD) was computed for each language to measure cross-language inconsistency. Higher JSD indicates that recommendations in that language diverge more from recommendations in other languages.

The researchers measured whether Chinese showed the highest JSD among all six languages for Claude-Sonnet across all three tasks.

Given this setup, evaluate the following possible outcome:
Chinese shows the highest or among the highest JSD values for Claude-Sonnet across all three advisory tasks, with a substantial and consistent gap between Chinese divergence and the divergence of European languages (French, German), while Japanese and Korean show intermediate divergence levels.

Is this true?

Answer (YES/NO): NO